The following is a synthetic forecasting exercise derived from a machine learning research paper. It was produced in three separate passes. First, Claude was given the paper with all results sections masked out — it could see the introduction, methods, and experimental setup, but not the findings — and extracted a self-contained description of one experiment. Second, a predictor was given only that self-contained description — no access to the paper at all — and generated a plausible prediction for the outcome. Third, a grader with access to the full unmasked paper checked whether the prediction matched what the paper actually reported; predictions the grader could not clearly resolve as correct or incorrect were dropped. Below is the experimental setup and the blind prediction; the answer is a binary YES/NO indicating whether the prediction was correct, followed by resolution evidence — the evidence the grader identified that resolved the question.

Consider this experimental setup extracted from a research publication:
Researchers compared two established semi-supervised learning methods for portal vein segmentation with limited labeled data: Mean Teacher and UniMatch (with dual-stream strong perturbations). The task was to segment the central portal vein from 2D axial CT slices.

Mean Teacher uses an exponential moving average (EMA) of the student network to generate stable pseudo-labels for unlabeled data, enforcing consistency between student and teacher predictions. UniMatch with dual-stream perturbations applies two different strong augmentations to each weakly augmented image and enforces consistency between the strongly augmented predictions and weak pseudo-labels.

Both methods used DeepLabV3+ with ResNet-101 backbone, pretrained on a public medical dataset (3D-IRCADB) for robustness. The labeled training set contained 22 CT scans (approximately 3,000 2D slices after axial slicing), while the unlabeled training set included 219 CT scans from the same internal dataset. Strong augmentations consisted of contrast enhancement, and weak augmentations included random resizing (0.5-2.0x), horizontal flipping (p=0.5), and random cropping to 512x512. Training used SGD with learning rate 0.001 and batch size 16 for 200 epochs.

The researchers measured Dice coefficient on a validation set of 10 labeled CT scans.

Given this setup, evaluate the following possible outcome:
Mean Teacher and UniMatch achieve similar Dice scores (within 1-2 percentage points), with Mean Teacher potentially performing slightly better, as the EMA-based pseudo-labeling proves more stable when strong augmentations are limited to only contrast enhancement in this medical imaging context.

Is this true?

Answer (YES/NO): YES